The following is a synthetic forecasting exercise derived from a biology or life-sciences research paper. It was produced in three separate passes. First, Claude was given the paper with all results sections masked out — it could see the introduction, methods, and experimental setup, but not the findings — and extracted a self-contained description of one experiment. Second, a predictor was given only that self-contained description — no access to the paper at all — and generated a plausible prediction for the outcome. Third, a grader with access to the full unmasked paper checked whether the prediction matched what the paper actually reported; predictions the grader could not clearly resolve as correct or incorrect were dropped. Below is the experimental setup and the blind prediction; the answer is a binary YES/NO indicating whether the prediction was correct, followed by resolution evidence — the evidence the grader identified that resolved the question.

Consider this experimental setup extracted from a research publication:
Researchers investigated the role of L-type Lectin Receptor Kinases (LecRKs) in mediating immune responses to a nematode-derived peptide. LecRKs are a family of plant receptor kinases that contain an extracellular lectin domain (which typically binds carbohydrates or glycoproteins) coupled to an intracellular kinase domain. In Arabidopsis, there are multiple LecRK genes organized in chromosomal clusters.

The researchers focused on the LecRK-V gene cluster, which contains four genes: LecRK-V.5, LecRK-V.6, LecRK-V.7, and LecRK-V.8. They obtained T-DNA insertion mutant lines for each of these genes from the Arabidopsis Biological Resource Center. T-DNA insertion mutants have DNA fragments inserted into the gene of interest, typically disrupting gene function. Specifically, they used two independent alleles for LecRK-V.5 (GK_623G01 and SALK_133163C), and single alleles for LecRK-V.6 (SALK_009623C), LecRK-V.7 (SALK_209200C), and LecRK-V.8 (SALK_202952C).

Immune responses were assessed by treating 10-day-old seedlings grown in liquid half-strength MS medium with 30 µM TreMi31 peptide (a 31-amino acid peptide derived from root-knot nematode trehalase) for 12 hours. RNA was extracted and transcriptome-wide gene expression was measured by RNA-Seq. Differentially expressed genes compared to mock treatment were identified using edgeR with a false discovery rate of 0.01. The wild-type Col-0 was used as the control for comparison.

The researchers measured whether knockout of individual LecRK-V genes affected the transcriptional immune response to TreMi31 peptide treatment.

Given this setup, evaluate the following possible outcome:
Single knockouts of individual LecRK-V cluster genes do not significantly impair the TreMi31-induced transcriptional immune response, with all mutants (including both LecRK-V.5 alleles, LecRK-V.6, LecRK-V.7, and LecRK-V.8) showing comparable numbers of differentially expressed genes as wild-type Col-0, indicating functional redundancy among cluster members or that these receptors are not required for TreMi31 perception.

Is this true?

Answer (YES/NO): NO